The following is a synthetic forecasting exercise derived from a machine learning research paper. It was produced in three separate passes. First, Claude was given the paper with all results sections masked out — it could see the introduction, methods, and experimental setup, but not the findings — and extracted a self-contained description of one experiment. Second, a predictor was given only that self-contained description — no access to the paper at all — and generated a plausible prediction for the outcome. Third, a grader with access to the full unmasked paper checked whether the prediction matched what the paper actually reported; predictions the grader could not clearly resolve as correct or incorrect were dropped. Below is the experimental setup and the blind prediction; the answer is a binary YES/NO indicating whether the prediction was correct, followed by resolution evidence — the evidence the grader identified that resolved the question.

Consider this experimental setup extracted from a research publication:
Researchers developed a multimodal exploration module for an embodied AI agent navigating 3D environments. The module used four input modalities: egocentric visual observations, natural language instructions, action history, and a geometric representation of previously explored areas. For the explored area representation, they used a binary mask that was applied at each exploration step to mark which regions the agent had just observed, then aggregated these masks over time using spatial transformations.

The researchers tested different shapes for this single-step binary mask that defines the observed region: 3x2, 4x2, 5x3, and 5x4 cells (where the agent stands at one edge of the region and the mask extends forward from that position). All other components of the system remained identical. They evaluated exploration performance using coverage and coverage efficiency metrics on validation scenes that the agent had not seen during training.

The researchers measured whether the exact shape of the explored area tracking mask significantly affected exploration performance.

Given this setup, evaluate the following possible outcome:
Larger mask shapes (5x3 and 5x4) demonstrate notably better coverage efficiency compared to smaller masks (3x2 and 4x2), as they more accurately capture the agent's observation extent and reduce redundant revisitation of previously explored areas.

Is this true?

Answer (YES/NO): NO